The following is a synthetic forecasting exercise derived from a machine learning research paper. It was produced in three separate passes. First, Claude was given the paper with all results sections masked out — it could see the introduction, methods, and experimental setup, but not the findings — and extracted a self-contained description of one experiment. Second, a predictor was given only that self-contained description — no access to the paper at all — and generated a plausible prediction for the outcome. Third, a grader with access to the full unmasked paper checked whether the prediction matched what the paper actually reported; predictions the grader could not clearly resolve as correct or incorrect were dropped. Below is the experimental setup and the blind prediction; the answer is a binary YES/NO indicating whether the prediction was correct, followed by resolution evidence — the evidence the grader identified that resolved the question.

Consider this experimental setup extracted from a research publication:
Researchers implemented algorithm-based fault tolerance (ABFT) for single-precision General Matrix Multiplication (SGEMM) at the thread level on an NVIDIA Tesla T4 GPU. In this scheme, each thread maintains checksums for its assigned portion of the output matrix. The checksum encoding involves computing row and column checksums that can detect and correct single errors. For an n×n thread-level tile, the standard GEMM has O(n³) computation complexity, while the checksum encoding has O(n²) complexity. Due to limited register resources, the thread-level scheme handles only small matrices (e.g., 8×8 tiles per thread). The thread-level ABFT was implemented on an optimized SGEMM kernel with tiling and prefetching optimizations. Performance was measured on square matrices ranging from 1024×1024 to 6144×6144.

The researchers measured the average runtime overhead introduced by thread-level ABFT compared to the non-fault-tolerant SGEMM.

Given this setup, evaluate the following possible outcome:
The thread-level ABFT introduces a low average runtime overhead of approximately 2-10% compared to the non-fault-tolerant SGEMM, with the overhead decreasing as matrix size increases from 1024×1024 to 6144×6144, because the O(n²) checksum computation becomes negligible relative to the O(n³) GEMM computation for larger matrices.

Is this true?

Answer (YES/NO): NO